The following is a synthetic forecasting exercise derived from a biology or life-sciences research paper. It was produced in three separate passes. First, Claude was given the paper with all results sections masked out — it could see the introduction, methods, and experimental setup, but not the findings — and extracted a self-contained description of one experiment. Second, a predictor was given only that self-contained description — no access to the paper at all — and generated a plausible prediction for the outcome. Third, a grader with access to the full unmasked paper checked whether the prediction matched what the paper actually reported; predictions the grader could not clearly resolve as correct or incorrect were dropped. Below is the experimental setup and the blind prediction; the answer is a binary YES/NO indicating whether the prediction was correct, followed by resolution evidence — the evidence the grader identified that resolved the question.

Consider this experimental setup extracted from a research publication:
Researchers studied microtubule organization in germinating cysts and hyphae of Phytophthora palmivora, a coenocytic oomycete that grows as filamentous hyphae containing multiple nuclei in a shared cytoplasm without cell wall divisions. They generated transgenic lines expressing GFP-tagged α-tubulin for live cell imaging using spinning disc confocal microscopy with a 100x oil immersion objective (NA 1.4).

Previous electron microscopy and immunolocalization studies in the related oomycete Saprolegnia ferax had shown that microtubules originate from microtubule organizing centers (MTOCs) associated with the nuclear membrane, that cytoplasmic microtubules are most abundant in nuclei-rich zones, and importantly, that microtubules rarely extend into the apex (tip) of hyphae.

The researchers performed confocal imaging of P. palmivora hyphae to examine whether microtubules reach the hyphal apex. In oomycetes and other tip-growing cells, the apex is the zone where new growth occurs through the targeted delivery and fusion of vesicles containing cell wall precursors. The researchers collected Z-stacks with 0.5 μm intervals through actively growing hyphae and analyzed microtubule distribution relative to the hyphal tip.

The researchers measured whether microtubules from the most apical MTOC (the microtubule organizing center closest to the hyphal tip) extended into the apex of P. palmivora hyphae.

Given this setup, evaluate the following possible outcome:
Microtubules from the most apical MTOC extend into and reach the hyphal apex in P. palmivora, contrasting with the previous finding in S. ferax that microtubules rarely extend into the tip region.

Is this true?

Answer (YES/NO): YES